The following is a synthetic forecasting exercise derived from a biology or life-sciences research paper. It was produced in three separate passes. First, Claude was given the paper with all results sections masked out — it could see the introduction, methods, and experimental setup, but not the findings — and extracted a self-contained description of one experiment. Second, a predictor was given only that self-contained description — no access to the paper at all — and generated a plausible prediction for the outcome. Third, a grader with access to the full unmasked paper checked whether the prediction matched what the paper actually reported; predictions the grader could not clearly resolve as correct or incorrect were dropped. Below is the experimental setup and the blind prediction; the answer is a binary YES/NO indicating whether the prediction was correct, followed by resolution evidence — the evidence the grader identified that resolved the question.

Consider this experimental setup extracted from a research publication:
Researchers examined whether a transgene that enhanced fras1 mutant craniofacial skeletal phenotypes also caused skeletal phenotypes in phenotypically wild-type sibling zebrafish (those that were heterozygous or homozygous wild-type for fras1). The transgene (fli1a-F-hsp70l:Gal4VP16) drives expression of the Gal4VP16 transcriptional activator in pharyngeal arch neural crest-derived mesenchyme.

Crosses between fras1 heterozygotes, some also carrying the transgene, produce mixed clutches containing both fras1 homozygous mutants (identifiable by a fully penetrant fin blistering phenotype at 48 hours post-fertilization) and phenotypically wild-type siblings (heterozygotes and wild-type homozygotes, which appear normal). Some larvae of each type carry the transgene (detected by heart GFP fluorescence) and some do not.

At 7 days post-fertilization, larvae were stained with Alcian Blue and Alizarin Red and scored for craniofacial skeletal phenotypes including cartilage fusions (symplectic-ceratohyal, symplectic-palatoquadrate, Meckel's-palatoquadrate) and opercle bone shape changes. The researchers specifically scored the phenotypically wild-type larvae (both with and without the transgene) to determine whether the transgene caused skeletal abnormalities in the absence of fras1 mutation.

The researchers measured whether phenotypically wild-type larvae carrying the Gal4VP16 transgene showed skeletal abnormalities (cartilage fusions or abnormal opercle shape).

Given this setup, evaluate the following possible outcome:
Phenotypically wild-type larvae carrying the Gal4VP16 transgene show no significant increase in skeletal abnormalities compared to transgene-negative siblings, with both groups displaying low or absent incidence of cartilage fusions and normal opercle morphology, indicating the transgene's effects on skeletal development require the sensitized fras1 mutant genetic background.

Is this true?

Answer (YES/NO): YES